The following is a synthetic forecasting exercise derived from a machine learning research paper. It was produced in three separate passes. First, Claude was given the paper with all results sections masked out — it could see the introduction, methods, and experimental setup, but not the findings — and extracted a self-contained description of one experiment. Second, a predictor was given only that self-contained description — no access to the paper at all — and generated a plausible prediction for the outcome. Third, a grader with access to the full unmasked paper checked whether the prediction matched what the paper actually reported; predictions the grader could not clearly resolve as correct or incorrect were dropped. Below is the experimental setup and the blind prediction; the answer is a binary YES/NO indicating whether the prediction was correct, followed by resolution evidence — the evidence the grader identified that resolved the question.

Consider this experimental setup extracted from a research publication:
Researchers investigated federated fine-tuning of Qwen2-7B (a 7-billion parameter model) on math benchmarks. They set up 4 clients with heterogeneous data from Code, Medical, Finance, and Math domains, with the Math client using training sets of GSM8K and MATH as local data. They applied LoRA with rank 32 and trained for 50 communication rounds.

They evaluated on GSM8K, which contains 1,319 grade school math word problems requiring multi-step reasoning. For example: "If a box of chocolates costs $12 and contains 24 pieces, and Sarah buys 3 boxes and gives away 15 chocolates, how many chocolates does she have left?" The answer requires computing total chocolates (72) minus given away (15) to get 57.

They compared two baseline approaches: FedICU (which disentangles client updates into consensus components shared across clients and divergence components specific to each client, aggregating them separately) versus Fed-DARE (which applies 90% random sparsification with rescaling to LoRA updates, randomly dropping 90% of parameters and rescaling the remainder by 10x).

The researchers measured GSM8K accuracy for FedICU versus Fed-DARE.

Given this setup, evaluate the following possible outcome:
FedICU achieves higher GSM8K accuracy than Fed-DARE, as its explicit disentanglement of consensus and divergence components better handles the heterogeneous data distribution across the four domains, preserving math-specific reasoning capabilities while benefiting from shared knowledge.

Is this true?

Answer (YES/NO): YES